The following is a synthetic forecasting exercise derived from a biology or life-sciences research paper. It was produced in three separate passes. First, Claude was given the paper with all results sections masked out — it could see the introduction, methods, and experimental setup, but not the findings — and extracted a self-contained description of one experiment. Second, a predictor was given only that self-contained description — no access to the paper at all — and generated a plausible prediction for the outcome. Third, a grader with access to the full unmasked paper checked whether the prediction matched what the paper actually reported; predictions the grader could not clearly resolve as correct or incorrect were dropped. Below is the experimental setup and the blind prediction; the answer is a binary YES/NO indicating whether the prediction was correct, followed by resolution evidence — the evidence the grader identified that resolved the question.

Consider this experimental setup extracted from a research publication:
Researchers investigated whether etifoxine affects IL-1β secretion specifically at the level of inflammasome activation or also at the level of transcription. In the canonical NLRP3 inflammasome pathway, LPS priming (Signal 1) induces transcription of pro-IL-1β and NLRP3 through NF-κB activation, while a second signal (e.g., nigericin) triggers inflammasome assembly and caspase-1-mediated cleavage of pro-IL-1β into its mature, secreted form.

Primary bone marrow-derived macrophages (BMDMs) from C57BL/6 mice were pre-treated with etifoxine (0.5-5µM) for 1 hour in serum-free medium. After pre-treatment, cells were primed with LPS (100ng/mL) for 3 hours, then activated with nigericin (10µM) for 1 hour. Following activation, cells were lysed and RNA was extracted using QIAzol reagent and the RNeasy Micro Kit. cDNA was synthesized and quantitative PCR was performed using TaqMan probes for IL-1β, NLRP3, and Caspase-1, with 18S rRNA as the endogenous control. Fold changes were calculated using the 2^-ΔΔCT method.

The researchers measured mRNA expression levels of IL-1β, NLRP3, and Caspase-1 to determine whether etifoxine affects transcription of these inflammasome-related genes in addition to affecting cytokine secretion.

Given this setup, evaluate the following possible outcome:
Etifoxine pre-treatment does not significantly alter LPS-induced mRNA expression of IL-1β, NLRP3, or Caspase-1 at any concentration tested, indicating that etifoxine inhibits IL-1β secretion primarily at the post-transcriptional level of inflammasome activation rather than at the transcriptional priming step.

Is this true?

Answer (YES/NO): NO